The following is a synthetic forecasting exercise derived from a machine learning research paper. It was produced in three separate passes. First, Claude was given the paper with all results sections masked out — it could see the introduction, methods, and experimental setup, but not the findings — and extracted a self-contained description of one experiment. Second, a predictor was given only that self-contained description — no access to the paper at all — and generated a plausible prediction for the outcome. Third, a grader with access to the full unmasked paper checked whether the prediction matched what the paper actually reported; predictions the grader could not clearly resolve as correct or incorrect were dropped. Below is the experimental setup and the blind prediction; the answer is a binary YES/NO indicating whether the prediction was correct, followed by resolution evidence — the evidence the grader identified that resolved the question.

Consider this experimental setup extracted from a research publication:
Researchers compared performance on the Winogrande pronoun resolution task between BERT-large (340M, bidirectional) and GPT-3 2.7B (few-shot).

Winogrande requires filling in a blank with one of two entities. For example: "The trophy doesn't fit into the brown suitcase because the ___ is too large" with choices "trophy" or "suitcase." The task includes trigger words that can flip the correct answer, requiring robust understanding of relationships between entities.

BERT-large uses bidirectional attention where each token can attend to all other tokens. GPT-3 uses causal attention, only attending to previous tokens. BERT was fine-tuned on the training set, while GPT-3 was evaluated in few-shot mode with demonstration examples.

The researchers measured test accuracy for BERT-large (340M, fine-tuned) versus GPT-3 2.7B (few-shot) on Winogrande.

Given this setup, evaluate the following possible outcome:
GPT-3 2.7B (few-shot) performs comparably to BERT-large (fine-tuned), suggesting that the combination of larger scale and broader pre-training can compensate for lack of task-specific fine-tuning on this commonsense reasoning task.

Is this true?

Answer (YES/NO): YES